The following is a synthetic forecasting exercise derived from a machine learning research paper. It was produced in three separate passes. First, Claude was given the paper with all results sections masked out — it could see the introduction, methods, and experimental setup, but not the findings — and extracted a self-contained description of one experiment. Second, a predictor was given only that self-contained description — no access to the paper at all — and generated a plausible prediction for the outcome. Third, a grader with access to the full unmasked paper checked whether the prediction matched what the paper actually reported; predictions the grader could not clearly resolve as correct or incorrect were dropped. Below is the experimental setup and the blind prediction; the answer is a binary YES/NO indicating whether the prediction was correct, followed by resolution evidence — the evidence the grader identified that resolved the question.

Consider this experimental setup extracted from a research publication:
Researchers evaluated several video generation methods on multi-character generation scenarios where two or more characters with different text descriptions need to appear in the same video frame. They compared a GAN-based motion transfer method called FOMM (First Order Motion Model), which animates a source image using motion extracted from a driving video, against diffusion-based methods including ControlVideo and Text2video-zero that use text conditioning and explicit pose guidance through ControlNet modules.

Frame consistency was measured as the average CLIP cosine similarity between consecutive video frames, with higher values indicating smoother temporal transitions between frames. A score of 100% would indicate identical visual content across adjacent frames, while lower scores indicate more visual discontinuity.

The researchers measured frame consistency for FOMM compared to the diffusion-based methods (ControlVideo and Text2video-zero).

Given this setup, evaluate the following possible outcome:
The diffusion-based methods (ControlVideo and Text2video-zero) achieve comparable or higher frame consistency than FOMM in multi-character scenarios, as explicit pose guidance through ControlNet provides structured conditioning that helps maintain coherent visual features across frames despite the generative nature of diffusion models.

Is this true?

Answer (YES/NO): YES